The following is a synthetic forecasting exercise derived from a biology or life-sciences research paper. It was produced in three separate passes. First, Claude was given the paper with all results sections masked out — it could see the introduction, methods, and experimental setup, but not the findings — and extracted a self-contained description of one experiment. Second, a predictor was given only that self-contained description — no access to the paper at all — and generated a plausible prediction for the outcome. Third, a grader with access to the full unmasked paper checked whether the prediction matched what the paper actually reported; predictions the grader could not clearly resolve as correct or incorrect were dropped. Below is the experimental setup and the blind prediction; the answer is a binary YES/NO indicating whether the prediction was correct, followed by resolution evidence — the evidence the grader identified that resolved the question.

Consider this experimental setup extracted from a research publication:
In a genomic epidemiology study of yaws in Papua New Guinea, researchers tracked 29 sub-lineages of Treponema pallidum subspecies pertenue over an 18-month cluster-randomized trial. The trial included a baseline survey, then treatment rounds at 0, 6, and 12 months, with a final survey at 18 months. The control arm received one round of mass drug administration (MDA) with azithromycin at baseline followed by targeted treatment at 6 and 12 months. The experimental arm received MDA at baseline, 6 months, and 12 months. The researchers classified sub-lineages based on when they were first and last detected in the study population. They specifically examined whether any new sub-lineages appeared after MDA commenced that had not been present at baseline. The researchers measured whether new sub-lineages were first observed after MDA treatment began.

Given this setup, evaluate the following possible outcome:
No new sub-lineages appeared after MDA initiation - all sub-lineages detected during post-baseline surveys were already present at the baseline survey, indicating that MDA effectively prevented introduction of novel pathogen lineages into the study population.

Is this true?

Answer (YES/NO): NO